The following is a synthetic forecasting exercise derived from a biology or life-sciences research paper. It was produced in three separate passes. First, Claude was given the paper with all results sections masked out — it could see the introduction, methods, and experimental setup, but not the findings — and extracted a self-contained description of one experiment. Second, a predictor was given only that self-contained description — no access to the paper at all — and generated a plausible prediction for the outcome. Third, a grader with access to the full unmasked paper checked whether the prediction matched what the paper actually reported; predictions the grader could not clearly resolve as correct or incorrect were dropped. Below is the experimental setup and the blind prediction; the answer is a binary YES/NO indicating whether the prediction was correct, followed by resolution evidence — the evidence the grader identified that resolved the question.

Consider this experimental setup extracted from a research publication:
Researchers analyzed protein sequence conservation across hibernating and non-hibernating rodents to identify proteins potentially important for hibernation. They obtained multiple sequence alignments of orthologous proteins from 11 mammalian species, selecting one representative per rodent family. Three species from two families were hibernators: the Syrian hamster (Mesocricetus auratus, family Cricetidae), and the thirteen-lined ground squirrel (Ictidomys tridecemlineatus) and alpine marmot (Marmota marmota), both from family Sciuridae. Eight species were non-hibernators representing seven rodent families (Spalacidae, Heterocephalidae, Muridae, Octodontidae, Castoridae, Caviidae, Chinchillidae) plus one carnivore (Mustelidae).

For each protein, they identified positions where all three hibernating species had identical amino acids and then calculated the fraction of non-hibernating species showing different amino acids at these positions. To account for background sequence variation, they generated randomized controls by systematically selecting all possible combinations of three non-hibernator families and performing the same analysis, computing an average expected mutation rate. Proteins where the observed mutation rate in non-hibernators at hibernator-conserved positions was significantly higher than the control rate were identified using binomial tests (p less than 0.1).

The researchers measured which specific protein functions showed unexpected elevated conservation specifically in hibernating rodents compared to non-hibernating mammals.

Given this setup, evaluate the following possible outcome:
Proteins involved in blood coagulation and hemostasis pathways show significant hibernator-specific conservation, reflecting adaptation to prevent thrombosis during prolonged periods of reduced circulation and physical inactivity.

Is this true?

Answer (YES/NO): NO